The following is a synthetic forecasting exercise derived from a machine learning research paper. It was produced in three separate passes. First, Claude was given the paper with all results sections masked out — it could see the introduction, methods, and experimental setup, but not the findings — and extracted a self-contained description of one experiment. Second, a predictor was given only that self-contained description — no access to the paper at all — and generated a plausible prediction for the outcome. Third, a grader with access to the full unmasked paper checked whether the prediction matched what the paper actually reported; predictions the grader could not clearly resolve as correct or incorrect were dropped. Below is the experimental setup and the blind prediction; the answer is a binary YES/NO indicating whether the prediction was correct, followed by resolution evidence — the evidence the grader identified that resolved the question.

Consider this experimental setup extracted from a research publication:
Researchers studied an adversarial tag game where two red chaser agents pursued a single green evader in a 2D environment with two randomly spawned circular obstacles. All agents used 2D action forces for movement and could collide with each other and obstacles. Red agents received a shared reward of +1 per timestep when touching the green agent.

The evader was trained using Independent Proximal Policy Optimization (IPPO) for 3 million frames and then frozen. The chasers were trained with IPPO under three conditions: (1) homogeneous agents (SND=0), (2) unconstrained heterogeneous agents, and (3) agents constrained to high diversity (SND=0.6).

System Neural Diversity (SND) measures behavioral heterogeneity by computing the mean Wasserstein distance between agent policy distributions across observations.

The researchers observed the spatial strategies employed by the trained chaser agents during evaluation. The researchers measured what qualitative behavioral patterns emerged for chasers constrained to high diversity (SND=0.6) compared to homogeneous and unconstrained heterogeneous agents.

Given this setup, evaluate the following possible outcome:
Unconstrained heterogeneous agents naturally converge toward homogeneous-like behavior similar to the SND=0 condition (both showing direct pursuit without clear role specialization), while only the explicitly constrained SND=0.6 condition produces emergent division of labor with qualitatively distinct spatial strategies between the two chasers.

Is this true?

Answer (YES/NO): YES